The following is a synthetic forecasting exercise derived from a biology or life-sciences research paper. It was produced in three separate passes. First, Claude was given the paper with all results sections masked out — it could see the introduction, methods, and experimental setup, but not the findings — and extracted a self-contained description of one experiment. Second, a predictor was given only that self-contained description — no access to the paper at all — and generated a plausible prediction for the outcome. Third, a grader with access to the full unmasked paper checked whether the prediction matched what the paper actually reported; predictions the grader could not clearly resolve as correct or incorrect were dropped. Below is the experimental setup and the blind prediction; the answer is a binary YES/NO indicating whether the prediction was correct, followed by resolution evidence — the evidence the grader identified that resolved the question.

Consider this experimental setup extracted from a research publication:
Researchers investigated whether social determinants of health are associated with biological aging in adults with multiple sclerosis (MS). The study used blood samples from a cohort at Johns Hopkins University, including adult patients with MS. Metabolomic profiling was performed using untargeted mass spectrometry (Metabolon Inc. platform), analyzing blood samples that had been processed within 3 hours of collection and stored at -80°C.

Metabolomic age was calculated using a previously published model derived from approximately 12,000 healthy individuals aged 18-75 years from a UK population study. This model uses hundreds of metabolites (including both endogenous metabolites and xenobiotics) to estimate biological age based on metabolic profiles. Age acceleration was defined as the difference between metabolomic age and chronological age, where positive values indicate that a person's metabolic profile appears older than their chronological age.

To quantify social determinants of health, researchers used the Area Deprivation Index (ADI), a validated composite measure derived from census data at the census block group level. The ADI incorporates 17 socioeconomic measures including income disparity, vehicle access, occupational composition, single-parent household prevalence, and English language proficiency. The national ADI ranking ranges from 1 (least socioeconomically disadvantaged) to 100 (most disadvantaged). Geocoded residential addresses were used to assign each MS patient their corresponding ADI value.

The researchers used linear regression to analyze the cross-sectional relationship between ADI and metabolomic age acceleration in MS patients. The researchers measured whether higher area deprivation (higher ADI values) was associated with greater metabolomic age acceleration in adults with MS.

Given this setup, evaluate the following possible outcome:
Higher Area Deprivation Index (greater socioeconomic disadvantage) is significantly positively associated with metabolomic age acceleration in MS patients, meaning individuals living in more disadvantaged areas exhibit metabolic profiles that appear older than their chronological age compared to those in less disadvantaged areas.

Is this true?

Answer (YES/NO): YES